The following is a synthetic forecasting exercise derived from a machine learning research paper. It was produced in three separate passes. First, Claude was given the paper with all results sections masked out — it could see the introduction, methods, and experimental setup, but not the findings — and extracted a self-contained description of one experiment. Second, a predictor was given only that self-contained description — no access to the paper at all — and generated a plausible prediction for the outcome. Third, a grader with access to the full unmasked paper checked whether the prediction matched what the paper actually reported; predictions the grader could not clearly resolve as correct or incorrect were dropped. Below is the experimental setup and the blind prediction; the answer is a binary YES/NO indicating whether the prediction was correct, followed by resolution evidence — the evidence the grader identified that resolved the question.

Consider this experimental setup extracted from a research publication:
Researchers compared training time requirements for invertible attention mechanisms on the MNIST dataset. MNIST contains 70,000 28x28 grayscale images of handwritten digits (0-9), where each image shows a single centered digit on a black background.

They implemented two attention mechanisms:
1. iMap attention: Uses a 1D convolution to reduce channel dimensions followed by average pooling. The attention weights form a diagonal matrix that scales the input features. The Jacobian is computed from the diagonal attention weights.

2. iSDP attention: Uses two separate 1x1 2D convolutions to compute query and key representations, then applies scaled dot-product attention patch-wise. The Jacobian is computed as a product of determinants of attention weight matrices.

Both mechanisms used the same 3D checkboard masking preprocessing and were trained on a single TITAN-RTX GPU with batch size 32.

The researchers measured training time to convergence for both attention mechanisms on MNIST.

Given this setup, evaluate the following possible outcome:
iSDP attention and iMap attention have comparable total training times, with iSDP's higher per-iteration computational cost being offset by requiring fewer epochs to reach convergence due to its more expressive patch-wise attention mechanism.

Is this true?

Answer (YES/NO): NO